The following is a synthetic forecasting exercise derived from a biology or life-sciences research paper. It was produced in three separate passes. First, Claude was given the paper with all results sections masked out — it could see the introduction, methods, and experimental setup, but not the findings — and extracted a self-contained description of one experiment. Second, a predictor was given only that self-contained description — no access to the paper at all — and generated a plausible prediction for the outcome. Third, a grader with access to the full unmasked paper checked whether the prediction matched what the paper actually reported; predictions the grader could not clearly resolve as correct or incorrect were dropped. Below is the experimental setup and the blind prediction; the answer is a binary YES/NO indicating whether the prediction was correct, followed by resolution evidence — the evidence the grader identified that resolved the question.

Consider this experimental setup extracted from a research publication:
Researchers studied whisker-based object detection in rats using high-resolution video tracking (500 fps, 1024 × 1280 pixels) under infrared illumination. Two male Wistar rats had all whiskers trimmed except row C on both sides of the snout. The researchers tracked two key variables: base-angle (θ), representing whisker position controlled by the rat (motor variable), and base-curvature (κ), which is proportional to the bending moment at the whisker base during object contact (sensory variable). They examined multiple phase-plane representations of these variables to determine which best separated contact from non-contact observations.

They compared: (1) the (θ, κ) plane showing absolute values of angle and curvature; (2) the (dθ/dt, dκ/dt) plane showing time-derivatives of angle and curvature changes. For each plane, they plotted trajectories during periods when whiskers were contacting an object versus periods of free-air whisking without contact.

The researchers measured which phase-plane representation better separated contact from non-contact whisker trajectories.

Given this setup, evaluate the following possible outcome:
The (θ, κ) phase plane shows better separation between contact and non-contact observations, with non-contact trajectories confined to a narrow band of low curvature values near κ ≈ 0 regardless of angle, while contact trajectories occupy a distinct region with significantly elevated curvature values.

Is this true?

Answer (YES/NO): NO